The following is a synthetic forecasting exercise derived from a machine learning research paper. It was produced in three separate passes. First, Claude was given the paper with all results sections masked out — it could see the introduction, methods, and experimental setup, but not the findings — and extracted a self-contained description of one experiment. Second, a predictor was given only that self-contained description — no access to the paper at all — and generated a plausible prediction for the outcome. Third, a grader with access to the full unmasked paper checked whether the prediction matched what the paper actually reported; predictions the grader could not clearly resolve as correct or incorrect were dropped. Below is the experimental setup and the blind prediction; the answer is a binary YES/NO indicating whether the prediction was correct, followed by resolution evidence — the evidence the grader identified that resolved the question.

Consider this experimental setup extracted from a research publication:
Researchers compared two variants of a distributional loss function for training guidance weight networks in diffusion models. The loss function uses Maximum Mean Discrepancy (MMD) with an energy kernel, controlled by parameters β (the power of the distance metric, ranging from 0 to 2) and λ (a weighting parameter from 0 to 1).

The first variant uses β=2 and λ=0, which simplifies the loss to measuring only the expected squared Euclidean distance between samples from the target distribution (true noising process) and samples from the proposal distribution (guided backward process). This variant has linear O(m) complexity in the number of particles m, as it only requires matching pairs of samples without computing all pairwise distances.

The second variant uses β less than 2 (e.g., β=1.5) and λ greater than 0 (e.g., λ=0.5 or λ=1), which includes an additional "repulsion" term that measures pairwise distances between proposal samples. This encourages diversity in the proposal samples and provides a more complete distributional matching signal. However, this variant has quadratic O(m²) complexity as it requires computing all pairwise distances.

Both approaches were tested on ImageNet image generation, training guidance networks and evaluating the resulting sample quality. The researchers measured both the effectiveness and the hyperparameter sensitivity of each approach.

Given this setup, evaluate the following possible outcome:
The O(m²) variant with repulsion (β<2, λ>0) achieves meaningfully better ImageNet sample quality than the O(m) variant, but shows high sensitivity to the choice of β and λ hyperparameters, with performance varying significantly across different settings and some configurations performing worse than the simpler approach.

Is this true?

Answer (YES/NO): NO